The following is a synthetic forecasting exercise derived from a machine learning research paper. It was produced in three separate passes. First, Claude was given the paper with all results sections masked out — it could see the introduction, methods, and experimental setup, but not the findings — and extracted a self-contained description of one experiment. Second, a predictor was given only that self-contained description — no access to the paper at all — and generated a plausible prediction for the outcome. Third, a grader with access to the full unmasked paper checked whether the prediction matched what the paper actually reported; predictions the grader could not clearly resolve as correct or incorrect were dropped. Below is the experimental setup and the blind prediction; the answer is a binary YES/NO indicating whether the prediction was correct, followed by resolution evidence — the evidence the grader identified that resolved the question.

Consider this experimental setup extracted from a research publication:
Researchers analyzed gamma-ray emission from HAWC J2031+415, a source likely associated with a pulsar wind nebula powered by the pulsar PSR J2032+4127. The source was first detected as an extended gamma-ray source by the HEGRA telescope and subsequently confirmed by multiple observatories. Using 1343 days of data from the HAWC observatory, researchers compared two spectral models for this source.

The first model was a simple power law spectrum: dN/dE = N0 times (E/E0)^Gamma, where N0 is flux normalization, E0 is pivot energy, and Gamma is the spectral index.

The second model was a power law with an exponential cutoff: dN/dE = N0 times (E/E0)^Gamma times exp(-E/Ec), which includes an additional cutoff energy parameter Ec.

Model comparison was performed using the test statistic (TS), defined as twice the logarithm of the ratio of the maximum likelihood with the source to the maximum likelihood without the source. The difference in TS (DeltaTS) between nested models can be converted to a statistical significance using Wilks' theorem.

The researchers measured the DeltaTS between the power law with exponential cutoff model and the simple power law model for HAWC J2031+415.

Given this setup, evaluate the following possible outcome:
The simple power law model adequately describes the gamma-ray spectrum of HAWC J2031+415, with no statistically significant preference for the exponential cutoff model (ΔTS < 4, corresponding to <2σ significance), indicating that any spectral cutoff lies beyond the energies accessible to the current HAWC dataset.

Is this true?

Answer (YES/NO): NO